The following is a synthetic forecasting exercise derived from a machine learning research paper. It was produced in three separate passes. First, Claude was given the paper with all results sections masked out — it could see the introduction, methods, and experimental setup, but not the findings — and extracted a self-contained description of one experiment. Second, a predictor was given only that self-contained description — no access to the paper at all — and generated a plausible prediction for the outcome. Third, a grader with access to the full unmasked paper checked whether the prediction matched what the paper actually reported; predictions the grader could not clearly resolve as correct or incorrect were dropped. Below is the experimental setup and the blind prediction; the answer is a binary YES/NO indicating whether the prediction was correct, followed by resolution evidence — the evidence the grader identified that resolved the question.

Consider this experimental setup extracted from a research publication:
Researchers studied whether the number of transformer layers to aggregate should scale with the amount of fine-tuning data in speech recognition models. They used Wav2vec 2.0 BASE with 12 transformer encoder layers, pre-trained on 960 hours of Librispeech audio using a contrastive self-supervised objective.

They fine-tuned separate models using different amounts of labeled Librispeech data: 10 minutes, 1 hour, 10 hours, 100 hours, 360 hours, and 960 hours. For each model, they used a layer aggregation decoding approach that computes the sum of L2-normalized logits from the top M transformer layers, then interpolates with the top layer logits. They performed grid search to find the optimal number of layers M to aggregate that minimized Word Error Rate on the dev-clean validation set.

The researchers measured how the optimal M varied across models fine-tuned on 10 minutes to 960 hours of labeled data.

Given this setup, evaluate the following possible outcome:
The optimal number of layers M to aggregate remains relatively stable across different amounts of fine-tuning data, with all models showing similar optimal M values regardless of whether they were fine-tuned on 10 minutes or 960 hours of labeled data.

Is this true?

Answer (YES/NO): NO